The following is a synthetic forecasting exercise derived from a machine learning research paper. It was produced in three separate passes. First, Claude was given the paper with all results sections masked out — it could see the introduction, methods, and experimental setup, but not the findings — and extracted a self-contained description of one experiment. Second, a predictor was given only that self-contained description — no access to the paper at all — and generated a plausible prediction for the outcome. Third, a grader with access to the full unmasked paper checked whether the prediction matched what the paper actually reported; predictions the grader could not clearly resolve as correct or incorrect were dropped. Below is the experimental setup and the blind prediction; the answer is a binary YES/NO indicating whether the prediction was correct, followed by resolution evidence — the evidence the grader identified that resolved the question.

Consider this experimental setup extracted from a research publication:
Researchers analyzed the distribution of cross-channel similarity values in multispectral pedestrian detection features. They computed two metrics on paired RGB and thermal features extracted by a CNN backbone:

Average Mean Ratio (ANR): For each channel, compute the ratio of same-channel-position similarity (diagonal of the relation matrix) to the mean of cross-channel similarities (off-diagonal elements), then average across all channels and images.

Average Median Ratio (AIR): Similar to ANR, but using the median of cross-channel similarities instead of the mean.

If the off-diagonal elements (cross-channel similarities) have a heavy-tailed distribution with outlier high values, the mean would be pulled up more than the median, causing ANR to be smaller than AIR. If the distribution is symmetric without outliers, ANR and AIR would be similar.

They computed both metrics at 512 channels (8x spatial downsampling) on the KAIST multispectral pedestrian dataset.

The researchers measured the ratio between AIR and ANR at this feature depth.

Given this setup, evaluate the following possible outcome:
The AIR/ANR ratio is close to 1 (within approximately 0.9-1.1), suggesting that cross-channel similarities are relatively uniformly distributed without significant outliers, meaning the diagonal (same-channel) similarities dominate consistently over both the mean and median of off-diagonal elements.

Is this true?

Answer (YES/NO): NO